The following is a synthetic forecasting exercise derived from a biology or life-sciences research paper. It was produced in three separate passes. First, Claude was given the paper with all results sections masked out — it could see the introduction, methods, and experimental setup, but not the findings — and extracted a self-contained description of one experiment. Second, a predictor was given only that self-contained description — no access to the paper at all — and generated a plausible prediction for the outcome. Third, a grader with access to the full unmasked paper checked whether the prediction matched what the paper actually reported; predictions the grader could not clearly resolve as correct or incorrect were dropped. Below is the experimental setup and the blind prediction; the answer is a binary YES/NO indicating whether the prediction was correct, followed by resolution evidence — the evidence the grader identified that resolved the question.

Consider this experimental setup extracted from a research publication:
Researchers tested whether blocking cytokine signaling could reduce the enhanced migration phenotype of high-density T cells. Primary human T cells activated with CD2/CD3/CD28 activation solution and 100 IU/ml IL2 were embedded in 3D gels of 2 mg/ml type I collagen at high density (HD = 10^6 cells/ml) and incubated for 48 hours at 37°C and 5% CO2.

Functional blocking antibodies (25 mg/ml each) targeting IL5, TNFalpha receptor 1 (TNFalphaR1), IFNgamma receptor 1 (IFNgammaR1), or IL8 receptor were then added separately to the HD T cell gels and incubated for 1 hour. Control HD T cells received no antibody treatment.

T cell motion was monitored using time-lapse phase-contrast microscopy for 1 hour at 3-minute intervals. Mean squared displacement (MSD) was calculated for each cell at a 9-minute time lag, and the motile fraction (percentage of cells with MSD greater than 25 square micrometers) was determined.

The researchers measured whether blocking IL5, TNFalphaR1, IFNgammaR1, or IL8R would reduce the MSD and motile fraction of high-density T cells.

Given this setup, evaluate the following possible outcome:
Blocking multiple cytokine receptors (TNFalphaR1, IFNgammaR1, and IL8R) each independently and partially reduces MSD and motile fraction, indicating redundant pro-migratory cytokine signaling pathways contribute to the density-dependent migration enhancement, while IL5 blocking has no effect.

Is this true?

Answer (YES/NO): NO